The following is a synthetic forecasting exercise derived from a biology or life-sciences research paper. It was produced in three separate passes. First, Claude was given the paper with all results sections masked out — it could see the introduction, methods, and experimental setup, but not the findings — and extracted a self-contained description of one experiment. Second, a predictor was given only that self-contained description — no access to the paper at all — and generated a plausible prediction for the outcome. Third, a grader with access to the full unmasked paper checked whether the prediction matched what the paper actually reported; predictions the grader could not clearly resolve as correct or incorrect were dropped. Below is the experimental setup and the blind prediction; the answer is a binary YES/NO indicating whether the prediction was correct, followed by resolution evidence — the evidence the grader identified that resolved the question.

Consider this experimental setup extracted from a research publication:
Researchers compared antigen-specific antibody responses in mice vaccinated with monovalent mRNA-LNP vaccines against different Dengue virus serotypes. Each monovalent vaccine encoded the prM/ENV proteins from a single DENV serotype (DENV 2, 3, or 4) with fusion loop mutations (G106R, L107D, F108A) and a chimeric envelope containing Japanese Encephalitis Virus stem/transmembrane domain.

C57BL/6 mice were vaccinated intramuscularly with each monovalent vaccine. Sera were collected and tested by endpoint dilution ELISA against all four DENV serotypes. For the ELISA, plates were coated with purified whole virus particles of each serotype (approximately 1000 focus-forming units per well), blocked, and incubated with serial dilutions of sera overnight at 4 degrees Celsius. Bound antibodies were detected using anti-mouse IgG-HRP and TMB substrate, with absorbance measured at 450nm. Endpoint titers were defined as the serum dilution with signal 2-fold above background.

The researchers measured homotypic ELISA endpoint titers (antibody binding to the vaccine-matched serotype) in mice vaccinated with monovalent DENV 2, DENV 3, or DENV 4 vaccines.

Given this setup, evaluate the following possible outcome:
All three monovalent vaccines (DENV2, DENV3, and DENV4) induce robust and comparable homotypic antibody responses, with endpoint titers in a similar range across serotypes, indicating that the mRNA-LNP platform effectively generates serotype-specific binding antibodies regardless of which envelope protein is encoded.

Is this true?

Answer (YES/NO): NO